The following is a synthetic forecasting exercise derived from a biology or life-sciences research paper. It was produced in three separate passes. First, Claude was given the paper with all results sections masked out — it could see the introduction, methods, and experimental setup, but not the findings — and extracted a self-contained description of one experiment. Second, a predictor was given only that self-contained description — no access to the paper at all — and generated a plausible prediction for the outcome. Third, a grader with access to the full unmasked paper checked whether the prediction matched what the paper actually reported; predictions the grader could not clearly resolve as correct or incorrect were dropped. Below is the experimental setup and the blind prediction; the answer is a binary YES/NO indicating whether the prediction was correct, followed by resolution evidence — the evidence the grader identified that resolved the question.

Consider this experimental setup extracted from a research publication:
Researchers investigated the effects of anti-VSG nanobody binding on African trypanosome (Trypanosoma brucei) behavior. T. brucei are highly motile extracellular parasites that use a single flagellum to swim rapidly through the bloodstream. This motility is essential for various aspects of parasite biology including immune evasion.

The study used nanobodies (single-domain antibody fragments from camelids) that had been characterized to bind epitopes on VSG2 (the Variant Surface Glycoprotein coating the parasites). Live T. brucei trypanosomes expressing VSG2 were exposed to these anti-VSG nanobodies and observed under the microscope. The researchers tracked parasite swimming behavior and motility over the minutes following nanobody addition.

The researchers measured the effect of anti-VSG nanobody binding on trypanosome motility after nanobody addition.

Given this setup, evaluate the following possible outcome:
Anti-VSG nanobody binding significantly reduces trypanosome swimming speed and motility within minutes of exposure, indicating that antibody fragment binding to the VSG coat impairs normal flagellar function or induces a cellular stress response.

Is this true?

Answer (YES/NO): YES